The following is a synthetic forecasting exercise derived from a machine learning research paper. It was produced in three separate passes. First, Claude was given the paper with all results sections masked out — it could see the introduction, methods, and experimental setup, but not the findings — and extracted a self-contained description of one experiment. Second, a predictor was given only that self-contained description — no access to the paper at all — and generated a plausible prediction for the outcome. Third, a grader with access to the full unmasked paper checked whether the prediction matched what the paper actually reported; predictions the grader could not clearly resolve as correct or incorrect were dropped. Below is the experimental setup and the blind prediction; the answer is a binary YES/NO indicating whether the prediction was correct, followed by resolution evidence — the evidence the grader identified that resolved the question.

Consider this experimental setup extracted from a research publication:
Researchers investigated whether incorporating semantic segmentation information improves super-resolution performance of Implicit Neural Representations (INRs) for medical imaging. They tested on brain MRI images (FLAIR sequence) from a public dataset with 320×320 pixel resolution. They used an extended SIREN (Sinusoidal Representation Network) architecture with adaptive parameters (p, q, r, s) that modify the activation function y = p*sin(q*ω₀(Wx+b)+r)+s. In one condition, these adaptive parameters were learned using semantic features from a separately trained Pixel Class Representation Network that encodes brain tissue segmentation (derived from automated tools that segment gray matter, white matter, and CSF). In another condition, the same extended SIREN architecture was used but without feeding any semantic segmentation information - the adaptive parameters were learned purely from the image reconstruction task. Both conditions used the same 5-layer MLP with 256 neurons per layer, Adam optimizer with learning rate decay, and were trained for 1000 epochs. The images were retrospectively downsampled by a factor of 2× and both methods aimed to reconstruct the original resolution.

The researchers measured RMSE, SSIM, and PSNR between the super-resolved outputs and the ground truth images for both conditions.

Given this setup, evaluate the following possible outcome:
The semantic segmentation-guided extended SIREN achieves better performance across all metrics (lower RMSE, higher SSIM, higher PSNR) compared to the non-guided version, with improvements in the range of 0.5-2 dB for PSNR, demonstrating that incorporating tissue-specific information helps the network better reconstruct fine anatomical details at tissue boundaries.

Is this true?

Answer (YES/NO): YES